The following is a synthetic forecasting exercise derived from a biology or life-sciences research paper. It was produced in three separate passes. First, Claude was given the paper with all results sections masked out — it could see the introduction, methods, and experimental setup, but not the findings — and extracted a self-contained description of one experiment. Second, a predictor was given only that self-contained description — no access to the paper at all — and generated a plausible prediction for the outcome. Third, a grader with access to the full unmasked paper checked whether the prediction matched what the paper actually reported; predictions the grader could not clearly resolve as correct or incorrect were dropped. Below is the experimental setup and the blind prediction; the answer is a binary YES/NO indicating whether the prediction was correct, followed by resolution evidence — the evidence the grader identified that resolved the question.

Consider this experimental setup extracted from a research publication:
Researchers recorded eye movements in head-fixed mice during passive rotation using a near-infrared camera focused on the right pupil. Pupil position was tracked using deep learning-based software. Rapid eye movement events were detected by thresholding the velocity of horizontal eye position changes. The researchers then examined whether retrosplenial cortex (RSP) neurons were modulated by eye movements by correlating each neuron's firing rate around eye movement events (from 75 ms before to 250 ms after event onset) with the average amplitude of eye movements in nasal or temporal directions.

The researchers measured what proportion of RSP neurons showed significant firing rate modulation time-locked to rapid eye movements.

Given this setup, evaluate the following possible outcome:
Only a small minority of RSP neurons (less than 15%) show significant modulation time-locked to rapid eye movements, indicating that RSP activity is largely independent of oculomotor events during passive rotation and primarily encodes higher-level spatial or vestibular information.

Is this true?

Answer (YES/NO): YES